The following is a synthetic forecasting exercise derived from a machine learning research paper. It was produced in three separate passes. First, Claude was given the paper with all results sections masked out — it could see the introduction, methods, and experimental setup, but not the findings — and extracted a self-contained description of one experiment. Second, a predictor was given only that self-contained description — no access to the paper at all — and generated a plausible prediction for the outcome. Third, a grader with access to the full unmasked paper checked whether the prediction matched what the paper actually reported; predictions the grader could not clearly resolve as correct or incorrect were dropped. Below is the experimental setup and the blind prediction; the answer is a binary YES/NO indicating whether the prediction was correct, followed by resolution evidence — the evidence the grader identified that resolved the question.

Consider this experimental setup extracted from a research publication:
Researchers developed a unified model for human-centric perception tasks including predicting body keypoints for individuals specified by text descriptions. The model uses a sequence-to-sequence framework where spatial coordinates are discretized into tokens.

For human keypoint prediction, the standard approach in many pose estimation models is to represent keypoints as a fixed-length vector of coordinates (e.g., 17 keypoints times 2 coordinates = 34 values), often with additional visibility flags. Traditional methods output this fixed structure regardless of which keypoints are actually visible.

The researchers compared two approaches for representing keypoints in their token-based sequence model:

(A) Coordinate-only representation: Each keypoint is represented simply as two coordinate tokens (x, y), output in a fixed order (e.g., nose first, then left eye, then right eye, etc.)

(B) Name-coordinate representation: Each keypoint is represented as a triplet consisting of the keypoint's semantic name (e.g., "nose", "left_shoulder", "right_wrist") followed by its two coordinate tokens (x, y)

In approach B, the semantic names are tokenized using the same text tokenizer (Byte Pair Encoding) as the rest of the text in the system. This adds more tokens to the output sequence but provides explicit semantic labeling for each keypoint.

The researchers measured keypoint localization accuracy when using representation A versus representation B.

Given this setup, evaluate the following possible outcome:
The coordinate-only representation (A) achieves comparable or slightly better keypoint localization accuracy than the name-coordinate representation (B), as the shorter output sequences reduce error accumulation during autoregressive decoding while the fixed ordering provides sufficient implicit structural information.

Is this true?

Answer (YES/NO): NO